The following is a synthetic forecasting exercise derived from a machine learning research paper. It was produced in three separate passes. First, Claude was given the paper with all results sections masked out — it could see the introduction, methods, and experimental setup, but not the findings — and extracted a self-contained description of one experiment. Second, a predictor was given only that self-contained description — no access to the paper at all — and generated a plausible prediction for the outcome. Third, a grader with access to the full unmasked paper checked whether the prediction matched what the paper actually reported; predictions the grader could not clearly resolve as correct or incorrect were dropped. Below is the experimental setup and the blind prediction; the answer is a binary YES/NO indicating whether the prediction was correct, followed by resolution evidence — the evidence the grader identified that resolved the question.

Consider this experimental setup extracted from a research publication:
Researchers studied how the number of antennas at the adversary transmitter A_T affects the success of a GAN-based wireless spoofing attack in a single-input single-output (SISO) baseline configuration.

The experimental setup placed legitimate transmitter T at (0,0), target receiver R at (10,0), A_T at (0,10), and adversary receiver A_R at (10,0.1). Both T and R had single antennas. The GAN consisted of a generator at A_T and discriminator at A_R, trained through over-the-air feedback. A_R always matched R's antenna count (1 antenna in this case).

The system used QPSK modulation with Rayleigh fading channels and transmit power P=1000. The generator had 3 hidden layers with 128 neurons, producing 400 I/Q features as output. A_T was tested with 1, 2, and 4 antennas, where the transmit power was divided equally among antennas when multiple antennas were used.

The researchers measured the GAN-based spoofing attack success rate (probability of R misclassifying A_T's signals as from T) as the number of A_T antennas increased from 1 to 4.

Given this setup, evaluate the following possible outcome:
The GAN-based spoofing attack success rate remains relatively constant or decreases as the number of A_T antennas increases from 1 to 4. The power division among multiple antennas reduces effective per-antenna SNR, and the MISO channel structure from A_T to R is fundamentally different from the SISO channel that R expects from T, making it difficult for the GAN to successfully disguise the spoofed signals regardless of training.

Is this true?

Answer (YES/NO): NO